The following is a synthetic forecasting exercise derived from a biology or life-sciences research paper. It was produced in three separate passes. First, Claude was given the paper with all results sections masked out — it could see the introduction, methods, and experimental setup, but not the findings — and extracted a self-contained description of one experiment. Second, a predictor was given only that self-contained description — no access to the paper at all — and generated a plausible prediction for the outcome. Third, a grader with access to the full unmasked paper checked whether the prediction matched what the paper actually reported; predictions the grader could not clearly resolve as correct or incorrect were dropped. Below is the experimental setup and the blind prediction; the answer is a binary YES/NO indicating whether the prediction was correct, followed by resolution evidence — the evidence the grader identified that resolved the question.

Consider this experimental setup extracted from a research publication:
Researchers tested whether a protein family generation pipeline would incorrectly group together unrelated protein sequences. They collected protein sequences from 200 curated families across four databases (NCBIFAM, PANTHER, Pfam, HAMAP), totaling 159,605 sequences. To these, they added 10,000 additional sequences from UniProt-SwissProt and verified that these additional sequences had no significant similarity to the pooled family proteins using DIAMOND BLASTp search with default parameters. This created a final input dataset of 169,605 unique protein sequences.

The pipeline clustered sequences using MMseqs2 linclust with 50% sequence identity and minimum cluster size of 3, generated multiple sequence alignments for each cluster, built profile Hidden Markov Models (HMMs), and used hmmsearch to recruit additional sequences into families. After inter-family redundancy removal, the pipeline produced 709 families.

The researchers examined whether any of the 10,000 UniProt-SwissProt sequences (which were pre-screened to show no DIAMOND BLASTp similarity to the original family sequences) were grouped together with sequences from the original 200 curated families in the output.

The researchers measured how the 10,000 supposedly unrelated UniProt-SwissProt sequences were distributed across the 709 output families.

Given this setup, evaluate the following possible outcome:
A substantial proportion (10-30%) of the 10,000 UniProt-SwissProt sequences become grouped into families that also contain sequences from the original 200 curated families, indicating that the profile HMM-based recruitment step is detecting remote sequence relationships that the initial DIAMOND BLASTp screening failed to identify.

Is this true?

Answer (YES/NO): NO